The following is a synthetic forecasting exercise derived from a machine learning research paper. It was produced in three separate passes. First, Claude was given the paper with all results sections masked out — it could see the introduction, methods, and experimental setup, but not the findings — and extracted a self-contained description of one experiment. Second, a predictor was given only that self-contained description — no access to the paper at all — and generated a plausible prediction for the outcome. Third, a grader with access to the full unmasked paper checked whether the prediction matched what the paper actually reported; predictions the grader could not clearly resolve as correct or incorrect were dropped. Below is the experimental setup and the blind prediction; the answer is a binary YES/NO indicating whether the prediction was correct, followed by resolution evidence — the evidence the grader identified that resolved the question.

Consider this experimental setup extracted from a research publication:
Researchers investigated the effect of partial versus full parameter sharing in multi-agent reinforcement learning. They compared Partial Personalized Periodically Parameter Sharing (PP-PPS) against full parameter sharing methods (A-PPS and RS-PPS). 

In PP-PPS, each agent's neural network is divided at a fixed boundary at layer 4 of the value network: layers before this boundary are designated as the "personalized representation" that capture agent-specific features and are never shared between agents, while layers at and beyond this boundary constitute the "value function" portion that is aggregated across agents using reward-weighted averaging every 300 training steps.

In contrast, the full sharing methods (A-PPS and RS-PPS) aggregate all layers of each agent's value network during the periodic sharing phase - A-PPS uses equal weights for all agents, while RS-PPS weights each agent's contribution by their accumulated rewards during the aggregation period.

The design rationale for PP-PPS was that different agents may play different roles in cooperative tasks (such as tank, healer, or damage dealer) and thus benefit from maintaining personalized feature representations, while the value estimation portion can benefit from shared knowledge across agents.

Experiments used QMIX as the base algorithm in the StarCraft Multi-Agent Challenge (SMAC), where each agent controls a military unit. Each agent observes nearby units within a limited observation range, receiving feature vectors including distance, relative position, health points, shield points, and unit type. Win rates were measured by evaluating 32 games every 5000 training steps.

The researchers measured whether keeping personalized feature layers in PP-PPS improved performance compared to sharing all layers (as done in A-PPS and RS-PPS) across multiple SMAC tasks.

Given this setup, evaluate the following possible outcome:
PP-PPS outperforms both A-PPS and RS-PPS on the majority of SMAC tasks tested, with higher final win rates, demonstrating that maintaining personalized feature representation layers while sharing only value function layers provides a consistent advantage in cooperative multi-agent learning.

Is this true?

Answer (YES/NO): NO